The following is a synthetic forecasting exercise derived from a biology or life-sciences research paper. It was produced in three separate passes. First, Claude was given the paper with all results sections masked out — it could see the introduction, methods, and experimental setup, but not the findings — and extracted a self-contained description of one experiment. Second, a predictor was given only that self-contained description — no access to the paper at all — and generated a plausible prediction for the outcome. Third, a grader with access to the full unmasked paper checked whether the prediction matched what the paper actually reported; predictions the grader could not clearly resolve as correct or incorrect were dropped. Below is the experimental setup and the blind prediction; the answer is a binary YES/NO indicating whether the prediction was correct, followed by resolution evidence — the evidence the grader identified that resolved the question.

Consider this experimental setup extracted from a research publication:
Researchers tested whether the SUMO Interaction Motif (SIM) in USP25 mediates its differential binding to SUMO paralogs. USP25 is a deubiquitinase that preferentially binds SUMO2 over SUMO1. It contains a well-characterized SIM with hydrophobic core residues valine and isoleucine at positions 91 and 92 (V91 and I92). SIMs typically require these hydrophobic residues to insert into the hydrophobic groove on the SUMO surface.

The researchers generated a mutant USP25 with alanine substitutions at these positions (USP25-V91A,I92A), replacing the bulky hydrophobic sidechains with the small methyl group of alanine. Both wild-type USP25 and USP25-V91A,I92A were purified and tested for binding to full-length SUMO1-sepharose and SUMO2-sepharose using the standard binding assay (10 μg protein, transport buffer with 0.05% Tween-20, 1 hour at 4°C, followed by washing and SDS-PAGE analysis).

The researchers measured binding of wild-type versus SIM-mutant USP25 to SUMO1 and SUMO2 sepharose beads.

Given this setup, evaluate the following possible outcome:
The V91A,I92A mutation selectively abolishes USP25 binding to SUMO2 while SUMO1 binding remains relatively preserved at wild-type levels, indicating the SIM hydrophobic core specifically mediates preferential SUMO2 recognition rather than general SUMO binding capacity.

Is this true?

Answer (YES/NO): NO